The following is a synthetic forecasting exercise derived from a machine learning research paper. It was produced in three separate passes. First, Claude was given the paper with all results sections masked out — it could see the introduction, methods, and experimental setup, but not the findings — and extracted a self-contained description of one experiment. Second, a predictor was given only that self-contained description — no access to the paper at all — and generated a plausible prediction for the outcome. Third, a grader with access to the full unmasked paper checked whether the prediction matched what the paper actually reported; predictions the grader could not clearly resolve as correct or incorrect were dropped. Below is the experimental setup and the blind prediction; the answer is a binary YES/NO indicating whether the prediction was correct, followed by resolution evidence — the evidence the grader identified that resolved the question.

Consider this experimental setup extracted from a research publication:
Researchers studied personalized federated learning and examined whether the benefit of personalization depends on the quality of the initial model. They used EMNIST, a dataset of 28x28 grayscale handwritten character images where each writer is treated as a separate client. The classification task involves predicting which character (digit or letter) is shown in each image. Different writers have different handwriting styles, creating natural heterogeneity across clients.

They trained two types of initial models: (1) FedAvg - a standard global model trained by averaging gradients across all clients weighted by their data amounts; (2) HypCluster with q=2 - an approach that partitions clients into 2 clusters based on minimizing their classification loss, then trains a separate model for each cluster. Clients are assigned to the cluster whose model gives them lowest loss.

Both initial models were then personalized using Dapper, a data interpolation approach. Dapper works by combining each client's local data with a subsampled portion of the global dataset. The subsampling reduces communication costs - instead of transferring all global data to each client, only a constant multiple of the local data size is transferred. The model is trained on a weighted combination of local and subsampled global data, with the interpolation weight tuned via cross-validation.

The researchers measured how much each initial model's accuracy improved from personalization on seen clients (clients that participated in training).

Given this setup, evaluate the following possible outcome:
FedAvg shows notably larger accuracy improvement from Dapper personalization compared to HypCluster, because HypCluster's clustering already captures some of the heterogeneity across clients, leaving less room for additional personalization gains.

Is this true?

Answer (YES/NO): YES